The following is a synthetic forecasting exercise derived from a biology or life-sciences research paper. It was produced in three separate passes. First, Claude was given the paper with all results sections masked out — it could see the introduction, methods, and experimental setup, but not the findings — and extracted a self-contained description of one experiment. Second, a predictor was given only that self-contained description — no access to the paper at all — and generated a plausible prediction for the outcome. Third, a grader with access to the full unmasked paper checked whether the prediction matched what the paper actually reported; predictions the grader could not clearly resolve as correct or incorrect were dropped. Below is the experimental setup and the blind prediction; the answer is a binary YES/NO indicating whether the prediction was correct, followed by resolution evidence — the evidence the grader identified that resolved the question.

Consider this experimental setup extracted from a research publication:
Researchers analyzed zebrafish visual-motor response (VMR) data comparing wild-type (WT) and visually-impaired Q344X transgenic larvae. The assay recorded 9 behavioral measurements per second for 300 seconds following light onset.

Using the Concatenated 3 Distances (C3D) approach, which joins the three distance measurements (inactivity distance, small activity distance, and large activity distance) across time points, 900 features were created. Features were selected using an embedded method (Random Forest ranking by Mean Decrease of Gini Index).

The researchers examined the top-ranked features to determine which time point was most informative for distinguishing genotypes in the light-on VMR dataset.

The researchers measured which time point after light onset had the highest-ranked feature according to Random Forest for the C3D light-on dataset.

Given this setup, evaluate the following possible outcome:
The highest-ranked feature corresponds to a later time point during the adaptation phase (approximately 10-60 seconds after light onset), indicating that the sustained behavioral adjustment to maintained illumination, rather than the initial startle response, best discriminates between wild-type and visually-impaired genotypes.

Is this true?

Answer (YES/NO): NO